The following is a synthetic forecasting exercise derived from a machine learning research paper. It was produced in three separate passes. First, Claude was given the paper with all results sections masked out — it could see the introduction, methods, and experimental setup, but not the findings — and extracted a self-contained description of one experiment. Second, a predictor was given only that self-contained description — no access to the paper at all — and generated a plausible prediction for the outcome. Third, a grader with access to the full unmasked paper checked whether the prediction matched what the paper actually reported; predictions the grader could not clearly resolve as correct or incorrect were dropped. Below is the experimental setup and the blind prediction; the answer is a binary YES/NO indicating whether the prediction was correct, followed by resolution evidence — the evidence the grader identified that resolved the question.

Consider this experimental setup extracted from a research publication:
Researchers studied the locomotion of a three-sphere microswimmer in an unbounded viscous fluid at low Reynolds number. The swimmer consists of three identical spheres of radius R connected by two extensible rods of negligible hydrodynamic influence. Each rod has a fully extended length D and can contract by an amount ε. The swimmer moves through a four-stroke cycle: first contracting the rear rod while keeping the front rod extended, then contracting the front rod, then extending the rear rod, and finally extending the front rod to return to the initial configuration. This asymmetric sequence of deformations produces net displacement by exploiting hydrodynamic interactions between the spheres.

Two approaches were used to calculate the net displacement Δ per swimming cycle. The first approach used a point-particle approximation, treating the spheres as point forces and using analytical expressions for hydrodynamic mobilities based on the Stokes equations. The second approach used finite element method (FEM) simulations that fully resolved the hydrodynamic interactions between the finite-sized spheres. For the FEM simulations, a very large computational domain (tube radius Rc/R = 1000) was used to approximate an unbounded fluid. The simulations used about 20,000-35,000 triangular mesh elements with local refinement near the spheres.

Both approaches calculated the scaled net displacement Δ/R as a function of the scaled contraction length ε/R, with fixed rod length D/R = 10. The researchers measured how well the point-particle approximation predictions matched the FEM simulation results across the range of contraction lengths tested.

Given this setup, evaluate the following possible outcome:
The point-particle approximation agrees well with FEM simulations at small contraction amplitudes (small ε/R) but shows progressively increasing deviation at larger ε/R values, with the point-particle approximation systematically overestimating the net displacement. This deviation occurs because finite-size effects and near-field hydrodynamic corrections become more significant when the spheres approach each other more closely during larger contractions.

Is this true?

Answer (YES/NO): YES